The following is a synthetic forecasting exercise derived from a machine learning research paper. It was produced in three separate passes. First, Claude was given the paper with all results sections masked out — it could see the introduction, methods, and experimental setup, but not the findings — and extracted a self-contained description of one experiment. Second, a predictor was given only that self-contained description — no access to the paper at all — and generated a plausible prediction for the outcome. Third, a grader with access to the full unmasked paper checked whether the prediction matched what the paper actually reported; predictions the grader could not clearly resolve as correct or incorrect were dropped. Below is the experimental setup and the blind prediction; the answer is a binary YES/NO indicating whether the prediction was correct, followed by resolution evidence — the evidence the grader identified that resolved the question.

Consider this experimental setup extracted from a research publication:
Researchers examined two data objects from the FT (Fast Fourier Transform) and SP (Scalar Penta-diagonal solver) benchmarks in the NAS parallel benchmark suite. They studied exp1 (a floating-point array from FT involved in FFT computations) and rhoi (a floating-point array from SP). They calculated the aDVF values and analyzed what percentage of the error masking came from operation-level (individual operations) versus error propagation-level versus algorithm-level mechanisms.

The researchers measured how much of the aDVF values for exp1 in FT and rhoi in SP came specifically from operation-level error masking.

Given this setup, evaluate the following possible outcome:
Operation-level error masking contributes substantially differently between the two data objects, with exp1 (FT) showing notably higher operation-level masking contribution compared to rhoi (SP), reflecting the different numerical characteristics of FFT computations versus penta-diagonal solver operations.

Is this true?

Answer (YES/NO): NO